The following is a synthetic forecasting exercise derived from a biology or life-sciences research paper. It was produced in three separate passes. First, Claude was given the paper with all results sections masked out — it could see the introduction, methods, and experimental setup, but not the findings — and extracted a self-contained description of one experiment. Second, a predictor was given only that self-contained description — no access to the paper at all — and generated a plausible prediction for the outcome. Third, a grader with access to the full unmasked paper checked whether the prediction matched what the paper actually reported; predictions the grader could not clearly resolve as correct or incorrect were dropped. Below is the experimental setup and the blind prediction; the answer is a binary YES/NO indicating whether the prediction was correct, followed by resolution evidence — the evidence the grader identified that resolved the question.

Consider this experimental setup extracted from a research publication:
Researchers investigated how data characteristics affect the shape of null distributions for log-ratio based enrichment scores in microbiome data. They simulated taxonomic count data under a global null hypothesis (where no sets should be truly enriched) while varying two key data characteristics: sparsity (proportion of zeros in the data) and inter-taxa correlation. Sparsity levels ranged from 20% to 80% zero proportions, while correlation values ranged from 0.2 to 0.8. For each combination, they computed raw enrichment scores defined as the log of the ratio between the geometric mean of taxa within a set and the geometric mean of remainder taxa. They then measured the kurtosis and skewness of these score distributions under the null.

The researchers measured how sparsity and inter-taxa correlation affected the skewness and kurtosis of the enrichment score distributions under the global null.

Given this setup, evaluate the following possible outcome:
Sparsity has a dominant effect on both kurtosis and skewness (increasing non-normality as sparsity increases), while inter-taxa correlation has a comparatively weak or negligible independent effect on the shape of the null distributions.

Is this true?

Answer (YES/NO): NO